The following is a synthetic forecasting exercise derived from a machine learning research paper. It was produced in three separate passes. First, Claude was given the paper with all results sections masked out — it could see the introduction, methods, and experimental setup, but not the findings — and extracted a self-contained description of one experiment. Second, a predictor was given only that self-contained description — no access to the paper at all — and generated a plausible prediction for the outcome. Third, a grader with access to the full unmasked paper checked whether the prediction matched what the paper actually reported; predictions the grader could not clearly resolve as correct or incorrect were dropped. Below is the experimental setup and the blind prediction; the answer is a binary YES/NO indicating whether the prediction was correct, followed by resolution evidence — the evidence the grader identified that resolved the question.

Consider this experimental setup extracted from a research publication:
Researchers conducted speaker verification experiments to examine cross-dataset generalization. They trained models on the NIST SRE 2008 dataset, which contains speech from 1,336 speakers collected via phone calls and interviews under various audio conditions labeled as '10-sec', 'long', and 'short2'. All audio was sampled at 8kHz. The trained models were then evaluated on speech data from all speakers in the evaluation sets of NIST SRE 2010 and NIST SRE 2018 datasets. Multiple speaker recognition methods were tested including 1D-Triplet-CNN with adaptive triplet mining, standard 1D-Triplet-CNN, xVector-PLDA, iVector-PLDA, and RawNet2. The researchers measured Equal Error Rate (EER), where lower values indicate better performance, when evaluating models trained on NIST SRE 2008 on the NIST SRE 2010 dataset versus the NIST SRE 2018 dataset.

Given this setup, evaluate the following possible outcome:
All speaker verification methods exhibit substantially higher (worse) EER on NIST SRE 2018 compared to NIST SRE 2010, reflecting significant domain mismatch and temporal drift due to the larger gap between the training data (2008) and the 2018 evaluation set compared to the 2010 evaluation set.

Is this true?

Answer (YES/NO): NO